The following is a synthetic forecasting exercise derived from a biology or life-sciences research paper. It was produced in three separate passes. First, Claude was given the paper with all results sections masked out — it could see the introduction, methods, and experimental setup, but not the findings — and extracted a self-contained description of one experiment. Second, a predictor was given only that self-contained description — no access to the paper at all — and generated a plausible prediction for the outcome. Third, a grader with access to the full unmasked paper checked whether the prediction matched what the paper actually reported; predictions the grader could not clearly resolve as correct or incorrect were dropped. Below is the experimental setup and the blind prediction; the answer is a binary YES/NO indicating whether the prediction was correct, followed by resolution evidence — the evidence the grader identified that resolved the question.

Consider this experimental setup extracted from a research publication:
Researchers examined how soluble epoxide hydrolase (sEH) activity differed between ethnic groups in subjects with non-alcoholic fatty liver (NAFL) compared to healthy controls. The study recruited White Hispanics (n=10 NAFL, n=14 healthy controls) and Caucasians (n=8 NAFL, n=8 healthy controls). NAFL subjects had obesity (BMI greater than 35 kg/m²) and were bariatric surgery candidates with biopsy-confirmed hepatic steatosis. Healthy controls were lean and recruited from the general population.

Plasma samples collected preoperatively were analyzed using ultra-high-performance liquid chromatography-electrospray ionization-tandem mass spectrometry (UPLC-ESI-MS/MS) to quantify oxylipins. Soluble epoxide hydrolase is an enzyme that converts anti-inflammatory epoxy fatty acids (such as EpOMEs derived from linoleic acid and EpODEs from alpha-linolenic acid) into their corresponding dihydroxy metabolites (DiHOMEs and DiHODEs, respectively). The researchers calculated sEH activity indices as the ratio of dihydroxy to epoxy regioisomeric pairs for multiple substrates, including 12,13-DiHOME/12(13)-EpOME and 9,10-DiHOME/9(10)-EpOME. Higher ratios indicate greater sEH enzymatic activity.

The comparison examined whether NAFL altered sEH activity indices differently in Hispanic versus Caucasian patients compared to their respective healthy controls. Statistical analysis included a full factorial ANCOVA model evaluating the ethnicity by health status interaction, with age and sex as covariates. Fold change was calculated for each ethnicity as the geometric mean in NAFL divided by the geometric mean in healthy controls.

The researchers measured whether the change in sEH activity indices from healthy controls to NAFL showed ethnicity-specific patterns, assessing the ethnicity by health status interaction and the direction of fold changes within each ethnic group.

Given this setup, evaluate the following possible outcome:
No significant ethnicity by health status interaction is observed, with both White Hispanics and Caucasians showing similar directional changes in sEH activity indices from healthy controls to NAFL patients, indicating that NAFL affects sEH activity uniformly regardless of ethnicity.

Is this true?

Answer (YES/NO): NO